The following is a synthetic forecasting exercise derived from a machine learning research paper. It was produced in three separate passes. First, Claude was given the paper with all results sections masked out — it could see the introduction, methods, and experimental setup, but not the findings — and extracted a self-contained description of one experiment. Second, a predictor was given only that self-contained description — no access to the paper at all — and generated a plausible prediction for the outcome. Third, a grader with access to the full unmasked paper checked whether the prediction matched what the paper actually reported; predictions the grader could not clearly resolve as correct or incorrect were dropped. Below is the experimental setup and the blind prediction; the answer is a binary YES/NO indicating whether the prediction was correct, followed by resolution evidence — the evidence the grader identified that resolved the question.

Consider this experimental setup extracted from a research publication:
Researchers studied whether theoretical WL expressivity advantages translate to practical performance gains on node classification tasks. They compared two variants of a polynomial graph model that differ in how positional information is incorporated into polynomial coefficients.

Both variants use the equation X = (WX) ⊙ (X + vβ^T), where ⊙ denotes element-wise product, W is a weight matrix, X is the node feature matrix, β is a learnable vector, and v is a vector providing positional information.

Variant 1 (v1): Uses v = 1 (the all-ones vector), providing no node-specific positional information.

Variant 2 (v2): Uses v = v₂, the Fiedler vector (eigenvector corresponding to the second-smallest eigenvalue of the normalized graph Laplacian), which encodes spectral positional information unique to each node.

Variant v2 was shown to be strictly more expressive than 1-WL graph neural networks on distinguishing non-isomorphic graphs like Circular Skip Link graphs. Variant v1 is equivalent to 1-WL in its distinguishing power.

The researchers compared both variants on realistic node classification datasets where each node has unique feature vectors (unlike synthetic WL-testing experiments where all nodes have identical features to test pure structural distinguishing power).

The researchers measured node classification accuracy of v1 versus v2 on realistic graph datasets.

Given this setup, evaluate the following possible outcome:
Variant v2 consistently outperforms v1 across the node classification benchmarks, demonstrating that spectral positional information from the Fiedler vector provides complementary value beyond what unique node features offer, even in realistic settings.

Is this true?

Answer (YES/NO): NO